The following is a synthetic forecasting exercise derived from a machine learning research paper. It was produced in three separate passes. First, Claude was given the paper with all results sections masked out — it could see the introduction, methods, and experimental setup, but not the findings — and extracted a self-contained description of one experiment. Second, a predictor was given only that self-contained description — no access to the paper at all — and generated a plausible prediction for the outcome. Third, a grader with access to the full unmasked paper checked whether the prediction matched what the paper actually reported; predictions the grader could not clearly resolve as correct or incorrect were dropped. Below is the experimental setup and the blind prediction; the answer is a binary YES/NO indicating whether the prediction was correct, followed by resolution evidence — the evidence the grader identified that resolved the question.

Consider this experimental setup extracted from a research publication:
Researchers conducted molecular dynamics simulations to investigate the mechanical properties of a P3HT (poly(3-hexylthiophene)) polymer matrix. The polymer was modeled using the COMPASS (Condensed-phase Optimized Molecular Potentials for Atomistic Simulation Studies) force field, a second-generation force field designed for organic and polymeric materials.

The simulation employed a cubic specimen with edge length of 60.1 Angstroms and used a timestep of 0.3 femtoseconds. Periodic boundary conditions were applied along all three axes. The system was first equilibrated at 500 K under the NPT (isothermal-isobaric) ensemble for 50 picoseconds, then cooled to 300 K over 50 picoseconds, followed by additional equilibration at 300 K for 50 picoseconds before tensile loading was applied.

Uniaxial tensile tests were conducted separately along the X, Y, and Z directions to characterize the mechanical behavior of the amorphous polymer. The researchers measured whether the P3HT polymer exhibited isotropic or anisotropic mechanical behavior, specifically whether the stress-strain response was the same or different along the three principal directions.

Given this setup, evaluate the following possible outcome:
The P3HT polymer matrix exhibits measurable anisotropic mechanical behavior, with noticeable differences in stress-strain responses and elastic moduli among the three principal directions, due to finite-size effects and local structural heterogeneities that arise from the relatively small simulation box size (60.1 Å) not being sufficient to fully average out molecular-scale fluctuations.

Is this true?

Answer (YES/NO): NO